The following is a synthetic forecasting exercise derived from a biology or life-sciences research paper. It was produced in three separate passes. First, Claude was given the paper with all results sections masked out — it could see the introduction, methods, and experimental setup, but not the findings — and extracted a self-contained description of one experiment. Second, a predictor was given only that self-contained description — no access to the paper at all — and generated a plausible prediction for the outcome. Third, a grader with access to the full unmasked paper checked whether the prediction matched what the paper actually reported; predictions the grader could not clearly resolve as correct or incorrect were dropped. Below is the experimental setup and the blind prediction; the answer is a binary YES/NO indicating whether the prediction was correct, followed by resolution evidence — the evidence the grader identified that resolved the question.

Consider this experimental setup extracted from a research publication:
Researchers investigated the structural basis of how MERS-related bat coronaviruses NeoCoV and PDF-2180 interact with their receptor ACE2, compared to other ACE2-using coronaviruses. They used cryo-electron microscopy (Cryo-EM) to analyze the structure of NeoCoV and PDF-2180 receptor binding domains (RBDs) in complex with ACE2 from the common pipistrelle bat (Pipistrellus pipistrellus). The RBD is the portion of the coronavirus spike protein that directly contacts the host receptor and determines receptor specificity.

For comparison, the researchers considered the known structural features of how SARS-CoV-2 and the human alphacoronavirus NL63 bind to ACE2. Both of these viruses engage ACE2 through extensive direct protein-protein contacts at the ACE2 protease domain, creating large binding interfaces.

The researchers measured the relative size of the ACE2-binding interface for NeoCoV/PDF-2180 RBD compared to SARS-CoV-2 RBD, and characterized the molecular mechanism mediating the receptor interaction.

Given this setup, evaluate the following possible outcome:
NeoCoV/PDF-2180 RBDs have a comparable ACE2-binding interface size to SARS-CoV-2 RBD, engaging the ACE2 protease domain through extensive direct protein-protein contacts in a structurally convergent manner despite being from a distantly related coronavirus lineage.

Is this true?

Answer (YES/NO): NO